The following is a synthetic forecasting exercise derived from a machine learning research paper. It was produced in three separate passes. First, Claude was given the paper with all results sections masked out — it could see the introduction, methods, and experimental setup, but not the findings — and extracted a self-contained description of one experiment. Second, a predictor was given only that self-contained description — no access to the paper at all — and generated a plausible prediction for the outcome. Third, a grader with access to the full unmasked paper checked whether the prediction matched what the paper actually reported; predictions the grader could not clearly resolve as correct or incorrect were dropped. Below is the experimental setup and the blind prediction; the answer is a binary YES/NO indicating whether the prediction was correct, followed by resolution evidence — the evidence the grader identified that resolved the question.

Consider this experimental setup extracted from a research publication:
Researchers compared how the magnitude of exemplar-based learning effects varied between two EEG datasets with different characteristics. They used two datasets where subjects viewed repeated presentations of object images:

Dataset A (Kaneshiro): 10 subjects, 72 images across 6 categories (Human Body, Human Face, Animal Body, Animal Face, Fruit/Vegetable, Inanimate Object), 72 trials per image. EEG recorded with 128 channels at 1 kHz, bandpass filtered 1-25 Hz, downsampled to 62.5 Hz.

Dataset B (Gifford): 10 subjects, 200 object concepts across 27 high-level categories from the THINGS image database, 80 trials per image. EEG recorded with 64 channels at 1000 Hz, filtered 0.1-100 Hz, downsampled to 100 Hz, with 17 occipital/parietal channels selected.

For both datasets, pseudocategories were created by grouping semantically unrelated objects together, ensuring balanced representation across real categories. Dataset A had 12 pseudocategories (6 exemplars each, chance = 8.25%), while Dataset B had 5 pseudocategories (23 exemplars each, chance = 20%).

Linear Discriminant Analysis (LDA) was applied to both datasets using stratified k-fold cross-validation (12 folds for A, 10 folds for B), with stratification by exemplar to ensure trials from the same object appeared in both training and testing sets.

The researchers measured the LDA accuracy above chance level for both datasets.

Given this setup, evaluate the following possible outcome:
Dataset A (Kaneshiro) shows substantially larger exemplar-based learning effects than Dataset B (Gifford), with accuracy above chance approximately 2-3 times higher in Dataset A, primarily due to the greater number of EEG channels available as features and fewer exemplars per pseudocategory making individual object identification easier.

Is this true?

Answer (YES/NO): NO